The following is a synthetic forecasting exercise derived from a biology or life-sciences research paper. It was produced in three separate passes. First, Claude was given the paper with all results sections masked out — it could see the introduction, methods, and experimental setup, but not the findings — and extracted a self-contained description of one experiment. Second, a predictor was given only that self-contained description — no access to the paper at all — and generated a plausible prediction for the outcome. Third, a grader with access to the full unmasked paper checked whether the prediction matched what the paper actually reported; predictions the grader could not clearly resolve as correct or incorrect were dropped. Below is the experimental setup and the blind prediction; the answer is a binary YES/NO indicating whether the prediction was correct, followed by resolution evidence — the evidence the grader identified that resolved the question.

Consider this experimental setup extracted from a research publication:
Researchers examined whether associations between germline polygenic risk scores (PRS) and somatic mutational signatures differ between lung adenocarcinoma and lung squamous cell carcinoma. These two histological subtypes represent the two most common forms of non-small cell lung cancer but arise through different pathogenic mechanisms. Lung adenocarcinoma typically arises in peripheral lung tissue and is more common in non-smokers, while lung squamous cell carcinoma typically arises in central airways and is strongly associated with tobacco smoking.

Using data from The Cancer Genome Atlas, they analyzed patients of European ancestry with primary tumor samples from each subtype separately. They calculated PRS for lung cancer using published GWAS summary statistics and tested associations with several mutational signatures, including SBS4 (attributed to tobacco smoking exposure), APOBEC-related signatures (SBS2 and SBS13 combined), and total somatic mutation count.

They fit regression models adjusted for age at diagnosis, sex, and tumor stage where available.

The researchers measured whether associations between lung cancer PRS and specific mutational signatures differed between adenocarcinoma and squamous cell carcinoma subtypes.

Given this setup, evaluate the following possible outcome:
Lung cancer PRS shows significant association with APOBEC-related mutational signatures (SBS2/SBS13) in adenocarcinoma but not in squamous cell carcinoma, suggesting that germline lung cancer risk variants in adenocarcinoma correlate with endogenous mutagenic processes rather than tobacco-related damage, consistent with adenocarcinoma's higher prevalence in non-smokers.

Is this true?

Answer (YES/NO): NO